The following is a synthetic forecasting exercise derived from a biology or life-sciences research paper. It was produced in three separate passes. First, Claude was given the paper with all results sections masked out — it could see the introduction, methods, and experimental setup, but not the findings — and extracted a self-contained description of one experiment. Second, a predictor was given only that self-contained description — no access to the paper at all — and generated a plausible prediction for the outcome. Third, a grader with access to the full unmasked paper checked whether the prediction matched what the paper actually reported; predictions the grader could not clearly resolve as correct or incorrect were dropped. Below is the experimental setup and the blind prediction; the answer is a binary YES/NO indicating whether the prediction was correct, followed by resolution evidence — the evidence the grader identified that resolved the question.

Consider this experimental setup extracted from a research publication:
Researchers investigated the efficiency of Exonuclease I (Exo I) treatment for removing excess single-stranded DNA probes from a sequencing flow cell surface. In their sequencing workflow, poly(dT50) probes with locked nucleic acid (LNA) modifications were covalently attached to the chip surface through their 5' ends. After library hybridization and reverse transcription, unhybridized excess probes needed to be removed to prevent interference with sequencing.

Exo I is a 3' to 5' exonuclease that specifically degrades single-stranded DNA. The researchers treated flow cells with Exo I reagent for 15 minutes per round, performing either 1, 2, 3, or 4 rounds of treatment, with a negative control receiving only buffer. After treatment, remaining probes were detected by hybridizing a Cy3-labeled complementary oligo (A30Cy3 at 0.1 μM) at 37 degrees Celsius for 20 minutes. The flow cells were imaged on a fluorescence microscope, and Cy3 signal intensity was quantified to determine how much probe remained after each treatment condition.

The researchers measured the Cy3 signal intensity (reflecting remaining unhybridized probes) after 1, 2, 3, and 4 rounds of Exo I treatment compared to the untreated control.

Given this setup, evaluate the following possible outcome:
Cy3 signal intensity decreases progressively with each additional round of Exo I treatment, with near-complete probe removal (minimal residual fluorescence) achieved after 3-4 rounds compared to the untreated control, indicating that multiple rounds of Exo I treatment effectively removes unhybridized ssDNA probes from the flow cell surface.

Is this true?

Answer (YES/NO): NO